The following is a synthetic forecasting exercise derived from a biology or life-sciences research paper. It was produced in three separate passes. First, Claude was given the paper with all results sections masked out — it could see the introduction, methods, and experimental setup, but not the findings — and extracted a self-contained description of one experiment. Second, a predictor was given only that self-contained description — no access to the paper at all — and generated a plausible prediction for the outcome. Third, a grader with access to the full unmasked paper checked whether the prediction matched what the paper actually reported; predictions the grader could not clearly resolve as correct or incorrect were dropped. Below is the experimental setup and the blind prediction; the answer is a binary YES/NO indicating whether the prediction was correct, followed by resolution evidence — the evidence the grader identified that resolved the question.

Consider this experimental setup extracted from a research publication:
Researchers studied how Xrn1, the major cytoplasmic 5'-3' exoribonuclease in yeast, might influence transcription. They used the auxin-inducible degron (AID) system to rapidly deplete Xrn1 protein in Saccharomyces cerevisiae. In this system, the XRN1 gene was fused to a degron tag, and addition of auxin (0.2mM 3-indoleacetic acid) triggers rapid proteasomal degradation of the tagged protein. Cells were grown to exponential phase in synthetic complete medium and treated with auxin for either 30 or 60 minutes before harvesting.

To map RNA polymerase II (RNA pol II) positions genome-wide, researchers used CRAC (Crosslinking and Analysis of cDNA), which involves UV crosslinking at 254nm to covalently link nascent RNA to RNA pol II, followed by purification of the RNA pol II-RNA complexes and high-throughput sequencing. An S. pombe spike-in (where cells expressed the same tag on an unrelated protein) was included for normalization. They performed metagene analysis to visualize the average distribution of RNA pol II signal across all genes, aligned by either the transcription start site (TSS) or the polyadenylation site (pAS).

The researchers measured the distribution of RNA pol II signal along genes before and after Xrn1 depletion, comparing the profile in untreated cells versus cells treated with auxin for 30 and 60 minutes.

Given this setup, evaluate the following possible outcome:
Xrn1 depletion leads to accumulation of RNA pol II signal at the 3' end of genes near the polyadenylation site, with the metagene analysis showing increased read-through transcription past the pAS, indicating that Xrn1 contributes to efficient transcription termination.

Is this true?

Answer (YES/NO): NO